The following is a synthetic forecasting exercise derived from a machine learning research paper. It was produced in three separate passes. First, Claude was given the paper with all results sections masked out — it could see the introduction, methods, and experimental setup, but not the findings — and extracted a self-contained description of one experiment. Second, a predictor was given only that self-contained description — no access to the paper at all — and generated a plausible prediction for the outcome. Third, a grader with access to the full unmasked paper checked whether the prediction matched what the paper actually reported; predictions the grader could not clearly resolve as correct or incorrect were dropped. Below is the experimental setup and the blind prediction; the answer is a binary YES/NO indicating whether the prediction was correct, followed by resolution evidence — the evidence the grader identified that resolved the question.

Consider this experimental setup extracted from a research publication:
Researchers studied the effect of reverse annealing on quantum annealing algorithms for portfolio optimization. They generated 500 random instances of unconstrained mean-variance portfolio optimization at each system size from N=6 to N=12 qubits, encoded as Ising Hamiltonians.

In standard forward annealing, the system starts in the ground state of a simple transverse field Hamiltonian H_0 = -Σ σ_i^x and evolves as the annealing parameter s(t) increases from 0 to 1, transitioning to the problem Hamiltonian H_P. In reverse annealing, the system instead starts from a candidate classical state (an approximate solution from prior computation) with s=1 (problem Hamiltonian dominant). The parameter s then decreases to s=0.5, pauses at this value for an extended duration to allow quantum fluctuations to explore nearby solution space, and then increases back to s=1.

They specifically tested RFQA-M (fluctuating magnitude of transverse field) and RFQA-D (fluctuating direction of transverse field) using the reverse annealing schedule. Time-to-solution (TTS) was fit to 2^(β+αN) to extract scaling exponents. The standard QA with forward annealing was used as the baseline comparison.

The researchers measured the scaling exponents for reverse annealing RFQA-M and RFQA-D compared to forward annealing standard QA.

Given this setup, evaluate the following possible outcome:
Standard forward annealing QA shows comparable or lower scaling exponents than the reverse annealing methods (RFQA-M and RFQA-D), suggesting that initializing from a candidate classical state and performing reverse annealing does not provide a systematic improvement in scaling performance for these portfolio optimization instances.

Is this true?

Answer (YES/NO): NO